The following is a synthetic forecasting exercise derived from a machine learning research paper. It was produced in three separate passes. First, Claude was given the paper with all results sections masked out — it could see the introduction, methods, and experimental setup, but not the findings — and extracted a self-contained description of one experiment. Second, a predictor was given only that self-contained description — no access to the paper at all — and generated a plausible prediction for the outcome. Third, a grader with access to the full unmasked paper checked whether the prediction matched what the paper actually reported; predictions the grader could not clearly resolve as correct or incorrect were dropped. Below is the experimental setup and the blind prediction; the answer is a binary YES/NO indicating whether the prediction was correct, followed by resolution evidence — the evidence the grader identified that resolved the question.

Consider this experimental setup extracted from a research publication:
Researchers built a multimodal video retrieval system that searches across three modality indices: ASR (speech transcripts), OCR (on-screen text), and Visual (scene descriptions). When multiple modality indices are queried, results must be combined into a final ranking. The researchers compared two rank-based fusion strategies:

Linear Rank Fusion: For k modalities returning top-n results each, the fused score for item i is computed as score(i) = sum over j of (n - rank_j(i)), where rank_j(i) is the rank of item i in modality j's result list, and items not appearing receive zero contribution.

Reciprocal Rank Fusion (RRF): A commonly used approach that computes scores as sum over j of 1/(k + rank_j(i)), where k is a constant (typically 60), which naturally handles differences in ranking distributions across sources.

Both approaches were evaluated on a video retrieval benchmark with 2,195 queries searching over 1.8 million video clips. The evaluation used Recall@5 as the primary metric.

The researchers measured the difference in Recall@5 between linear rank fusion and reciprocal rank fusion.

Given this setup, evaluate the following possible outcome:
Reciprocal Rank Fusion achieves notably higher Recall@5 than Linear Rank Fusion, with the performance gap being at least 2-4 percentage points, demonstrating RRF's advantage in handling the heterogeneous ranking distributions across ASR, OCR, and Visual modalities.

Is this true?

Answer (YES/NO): NO